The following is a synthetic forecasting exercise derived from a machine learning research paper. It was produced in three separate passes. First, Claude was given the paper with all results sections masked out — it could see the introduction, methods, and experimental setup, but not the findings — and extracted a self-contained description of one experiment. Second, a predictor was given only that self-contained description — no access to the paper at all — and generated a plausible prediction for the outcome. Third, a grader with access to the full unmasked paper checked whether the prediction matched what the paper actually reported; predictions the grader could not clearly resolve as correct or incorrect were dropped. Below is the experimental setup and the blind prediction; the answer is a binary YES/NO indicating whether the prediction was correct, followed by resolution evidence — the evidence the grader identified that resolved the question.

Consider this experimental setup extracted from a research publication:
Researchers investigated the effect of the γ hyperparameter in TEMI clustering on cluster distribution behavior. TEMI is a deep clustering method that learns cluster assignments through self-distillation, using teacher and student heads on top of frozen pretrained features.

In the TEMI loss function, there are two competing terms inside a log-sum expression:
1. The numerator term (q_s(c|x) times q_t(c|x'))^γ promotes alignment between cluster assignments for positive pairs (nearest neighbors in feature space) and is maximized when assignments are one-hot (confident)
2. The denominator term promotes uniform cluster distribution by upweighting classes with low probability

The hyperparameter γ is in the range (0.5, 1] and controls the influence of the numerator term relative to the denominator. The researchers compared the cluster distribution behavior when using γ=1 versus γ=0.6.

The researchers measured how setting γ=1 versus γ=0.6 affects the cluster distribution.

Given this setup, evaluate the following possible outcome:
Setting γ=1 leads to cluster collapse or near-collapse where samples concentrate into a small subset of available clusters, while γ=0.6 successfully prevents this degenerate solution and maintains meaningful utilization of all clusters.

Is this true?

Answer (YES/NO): YES